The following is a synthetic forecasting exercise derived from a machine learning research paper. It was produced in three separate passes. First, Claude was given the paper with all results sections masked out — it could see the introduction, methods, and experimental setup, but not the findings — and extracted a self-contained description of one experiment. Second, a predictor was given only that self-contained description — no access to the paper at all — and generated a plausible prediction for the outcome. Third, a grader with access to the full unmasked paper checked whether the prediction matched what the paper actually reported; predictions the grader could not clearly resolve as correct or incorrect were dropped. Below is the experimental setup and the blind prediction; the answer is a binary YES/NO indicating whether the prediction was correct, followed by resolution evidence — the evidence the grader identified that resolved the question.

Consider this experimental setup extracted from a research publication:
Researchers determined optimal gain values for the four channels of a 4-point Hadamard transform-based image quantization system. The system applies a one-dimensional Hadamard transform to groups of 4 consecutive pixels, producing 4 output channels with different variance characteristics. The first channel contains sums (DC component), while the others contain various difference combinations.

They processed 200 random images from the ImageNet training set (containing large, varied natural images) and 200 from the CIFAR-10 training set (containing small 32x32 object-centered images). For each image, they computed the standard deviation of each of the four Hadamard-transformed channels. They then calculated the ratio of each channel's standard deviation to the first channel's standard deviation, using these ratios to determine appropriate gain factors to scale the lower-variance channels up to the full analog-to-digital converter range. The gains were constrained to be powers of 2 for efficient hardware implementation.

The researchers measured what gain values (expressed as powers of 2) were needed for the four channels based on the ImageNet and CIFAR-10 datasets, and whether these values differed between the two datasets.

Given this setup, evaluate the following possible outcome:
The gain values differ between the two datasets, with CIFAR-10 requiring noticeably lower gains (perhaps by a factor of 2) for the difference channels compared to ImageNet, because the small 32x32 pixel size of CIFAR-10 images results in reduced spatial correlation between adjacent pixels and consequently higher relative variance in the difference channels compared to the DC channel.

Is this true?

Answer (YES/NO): YES